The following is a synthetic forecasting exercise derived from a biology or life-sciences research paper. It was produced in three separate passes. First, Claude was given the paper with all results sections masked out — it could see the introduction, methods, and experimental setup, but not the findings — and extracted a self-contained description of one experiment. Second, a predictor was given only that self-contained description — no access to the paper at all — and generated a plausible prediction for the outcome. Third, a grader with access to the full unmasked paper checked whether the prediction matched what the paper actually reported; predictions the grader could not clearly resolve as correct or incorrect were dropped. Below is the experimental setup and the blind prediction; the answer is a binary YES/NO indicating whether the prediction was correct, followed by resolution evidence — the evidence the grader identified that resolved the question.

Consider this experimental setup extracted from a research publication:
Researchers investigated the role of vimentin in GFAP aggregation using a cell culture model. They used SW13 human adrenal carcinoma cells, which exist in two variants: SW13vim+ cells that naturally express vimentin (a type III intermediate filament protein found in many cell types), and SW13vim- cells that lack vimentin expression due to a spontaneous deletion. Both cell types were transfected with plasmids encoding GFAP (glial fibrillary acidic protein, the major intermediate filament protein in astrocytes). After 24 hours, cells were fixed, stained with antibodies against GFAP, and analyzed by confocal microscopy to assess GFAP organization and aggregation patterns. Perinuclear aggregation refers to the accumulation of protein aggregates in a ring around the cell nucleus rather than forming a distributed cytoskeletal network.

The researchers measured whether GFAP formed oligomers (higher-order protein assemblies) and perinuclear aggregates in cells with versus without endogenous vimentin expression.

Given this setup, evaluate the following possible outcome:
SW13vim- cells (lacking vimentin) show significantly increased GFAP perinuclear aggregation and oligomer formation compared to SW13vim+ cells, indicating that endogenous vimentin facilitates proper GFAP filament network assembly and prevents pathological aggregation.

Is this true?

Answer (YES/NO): NO